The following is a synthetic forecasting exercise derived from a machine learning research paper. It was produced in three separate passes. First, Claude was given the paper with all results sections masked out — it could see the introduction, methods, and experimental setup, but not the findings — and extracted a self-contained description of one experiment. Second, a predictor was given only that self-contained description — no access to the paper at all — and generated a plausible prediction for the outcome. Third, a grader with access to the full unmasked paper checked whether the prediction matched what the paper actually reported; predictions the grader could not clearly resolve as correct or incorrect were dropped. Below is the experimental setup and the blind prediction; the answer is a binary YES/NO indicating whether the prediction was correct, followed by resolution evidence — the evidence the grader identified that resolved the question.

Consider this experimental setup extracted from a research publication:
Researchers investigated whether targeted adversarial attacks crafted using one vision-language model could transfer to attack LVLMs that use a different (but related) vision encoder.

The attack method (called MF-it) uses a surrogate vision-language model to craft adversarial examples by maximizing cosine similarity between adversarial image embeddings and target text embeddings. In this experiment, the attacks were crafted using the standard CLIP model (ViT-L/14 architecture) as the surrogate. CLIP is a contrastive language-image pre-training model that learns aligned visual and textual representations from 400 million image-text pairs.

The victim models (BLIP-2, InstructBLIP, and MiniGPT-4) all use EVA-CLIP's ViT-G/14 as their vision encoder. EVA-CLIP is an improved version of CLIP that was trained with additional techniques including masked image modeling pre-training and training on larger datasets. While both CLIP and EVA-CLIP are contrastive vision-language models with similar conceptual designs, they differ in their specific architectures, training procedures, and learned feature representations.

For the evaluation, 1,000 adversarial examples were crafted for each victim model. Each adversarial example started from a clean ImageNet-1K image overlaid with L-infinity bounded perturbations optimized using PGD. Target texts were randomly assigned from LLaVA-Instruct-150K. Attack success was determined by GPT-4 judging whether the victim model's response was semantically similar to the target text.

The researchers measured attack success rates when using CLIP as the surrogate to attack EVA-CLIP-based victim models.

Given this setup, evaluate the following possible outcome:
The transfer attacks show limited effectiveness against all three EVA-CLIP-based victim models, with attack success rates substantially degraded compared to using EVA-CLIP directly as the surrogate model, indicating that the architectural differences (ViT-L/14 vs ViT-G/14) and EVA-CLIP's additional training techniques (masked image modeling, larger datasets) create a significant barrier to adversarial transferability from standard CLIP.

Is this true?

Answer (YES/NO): YES